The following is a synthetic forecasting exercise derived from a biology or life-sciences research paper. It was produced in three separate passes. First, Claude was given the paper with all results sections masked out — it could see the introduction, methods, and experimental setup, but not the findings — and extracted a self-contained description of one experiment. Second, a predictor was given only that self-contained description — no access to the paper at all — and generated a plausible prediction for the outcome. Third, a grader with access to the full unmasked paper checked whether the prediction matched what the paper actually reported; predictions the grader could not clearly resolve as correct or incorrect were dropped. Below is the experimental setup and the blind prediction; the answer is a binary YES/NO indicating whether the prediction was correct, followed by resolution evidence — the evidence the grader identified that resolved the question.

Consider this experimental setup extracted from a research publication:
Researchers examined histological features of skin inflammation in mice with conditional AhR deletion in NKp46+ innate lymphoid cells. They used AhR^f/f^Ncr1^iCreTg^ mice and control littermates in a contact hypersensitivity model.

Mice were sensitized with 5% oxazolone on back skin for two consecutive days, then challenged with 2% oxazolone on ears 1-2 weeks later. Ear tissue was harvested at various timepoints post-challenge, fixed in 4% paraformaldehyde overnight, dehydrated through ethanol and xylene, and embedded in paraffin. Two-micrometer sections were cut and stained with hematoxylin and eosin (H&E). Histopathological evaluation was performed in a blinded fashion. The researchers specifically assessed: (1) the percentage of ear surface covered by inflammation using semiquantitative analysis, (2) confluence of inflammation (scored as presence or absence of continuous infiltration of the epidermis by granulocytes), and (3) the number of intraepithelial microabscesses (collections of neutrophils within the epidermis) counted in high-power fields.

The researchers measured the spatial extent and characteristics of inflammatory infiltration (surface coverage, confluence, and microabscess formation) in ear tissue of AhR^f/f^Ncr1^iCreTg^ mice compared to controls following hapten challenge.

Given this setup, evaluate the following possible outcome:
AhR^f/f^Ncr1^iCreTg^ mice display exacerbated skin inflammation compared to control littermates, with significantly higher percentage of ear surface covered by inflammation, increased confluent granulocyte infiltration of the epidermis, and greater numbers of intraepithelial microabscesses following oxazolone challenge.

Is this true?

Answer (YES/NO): YES